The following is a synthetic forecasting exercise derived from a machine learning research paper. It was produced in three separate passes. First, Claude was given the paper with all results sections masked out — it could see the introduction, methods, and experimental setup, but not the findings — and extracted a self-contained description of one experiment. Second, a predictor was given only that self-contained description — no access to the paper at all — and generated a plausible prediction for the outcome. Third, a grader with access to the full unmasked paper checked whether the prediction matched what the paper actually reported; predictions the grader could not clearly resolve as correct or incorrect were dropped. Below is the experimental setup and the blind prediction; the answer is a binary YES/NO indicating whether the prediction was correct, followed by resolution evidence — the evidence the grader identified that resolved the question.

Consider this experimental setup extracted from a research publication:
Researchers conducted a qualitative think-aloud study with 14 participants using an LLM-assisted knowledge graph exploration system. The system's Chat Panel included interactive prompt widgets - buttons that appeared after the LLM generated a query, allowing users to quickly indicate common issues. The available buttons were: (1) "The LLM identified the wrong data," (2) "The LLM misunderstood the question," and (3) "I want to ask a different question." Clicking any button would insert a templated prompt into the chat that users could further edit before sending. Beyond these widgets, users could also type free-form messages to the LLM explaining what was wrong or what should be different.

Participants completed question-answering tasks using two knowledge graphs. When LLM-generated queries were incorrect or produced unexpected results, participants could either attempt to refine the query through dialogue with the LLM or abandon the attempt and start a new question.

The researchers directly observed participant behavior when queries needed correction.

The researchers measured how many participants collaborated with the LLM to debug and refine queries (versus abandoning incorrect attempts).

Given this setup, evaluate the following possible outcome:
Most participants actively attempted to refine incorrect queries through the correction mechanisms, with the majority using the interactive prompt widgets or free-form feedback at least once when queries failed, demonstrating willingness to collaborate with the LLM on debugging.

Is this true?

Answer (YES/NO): YES